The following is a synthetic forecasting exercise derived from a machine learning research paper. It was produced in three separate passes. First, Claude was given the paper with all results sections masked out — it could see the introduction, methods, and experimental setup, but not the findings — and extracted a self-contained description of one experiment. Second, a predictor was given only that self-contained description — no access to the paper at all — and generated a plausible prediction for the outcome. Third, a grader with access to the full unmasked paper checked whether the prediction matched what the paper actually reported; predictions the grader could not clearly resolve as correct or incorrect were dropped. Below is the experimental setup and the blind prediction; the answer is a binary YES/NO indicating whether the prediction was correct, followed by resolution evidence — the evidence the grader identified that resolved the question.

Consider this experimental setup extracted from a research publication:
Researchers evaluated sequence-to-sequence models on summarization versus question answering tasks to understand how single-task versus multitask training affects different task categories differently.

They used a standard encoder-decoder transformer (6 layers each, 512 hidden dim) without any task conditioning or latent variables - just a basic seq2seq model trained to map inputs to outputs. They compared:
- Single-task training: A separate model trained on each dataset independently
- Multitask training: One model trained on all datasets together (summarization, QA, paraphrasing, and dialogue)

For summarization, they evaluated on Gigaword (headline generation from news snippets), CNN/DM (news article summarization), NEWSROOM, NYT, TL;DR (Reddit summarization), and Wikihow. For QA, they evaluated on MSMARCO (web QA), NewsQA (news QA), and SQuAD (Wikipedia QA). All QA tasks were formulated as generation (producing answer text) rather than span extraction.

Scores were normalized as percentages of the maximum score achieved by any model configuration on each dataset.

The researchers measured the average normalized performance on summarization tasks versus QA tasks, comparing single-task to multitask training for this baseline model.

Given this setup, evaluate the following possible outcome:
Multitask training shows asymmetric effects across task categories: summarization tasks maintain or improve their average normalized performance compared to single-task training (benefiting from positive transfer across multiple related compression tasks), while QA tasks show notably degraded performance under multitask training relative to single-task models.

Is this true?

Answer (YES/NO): NO